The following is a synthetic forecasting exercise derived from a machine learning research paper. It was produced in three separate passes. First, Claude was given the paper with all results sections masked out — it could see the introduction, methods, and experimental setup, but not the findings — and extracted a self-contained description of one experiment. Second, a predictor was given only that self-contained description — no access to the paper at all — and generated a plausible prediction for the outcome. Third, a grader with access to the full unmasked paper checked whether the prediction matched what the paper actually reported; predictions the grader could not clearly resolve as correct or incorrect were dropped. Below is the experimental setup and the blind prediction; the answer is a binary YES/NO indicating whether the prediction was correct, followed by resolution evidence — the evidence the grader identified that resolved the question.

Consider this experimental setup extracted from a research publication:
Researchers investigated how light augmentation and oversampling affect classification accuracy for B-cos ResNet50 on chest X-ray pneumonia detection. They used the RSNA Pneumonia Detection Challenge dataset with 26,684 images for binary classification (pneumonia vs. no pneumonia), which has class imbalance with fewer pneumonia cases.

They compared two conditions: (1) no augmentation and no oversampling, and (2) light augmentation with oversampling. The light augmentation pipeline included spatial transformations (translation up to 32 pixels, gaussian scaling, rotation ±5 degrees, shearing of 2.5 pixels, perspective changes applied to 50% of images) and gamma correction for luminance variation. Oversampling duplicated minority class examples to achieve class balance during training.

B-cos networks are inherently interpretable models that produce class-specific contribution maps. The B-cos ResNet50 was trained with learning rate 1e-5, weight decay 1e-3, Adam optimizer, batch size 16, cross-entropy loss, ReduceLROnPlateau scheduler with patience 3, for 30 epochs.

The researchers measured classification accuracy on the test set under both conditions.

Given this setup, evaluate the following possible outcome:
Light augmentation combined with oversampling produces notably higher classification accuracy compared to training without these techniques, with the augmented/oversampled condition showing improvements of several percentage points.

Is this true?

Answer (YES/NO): NO